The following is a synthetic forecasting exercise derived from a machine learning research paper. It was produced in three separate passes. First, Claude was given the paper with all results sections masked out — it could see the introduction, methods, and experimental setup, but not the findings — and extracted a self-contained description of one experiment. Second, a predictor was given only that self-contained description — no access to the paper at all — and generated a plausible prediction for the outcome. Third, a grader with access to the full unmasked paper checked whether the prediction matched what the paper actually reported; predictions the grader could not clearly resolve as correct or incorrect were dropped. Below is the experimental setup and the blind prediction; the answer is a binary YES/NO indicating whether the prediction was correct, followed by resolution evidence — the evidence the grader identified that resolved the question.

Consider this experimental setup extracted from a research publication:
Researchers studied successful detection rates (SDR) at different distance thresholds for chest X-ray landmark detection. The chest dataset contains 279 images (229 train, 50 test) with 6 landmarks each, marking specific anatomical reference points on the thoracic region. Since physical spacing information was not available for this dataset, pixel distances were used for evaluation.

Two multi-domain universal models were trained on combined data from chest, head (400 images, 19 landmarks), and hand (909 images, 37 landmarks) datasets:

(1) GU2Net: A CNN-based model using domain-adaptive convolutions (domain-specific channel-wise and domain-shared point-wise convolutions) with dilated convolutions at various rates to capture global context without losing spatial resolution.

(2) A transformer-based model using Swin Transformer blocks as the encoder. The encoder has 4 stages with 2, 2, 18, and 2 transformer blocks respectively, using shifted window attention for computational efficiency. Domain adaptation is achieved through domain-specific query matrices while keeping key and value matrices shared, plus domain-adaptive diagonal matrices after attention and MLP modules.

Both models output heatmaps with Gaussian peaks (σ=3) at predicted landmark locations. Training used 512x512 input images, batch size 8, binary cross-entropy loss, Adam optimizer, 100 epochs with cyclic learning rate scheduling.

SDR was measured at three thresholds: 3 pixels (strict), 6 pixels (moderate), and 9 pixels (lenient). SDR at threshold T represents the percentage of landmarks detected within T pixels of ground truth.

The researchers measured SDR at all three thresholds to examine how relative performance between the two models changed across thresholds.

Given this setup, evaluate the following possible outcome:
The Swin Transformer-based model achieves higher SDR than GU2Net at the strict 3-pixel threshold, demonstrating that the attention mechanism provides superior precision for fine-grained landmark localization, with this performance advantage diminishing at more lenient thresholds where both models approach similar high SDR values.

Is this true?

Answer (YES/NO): NO